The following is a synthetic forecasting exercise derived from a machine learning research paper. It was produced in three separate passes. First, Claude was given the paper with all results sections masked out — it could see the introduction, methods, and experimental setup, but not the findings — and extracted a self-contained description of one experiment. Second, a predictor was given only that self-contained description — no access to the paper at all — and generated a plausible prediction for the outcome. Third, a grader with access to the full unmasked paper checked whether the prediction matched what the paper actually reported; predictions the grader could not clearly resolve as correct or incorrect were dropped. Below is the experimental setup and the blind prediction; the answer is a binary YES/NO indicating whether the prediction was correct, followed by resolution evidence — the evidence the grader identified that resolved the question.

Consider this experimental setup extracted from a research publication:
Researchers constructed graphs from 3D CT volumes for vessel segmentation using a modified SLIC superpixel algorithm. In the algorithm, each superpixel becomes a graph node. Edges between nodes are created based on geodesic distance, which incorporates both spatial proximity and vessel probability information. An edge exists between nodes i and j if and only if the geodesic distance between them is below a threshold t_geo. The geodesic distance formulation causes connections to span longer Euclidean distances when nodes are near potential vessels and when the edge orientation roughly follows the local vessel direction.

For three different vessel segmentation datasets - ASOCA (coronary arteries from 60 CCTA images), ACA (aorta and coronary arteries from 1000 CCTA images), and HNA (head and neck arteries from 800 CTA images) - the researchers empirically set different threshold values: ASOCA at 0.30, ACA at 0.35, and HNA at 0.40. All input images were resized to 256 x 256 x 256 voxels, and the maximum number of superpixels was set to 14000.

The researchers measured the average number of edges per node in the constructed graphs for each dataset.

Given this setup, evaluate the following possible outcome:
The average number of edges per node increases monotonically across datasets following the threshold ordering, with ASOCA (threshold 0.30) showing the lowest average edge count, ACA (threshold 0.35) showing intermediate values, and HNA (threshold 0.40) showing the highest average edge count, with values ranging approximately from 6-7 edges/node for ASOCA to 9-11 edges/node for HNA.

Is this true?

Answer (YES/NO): NO